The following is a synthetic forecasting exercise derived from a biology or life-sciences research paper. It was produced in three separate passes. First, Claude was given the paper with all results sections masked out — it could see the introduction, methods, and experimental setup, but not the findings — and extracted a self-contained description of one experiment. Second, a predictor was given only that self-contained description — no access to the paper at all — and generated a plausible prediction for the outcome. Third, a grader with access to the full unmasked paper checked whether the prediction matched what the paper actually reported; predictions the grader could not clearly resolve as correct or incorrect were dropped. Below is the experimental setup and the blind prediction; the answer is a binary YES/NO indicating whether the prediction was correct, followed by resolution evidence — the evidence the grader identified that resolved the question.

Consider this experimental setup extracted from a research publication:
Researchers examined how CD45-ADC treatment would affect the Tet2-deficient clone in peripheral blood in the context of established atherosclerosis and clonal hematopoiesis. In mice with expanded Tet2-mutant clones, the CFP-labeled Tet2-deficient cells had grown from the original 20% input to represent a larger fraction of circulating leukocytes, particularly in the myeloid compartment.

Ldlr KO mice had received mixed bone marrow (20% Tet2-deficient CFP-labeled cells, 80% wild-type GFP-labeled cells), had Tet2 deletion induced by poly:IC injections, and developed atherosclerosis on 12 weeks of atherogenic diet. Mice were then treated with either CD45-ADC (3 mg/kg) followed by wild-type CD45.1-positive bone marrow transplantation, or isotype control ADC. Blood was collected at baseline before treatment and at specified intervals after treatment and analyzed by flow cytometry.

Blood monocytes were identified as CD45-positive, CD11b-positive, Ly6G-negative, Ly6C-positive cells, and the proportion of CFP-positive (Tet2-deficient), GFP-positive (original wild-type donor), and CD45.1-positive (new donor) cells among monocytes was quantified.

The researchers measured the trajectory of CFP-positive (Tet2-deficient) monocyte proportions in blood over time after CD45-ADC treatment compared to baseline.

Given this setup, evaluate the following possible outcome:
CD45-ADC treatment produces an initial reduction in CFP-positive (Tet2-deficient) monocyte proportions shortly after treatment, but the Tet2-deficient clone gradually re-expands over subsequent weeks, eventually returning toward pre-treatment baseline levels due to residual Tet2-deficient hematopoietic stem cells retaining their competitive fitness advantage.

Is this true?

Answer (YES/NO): NO